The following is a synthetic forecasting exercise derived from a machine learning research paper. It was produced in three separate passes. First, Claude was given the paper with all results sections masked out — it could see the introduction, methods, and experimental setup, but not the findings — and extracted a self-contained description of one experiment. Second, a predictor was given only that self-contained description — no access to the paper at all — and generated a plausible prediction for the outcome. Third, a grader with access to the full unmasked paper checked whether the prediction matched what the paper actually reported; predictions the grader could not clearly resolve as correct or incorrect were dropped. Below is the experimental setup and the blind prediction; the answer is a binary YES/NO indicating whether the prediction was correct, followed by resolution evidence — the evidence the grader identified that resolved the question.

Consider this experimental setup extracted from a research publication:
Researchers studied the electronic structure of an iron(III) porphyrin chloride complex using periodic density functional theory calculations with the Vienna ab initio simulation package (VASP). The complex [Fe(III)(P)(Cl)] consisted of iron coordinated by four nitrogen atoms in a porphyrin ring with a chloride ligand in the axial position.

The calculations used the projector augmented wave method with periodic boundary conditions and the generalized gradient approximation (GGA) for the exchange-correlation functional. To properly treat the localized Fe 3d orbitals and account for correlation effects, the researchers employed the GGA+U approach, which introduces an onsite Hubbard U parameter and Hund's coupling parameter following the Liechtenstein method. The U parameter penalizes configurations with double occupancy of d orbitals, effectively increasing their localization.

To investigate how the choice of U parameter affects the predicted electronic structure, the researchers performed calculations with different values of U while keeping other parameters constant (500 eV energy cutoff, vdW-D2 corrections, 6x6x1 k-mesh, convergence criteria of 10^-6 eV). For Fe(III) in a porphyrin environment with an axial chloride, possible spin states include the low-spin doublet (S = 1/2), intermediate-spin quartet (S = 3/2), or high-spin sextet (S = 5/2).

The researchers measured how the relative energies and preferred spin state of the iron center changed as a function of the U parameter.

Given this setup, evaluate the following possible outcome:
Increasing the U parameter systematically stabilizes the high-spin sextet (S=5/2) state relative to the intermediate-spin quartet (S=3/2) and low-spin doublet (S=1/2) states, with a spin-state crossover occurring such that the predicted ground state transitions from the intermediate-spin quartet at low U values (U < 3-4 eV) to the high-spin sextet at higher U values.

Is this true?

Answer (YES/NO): YES